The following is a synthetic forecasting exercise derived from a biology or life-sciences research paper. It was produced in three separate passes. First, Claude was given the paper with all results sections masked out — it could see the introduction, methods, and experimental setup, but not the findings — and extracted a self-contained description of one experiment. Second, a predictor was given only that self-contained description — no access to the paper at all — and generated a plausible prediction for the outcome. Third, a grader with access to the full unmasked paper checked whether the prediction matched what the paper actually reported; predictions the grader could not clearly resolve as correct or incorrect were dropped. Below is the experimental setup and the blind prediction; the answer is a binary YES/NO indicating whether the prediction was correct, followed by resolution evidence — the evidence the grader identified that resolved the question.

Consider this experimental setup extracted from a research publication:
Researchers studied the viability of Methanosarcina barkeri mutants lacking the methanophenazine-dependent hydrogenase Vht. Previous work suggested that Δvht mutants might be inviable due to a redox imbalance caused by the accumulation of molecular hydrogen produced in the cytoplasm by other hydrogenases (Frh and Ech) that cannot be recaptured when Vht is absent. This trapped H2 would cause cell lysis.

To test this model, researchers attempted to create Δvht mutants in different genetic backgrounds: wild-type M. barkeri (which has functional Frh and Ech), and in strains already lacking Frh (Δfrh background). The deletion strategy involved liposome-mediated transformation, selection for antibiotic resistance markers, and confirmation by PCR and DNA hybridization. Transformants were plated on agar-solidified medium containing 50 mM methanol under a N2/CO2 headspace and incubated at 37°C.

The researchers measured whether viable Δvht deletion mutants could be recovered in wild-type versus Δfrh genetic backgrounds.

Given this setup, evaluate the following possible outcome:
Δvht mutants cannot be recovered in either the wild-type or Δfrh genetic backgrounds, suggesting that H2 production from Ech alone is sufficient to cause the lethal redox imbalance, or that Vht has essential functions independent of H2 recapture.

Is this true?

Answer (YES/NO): NO